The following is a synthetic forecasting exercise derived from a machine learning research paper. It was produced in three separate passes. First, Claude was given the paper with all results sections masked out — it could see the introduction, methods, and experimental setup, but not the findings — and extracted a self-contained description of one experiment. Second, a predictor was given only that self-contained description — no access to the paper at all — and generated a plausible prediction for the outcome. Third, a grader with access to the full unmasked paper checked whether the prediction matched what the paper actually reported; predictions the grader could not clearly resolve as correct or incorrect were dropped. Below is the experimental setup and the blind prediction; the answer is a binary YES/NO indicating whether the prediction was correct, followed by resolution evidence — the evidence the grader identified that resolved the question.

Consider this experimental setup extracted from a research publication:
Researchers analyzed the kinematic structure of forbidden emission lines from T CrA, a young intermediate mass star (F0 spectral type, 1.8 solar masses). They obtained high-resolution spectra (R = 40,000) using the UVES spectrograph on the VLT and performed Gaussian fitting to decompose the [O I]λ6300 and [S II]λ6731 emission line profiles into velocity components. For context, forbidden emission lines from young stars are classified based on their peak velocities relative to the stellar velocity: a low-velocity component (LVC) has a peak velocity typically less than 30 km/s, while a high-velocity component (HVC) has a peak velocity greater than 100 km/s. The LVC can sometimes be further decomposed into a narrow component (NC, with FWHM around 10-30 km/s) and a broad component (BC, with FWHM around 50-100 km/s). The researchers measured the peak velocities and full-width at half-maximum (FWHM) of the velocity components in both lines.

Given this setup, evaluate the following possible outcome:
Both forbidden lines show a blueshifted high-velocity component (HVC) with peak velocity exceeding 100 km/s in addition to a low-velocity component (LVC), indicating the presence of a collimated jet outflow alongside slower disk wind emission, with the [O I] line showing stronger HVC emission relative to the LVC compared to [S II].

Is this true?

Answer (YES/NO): NO